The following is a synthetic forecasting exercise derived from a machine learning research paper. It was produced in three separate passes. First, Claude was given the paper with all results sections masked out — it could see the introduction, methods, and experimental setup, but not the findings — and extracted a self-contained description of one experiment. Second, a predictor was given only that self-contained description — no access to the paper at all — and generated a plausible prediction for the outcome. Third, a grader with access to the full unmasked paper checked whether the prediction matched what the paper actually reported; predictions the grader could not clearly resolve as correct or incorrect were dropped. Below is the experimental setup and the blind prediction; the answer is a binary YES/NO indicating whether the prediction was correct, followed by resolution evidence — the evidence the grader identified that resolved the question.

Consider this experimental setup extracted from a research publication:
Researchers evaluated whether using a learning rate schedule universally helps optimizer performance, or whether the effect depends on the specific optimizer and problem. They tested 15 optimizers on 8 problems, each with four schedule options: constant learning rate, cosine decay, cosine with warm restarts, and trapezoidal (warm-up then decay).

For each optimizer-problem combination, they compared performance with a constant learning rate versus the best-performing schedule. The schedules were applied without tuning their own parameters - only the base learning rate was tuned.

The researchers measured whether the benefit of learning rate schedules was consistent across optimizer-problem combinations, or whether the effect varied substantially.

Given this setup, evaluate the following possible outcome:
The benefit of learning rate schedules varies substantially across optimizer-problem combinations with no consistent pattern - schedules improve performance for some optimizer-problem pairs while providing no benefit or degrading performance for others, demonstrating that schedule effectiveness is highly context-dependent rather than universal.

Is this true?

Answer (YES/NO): YES